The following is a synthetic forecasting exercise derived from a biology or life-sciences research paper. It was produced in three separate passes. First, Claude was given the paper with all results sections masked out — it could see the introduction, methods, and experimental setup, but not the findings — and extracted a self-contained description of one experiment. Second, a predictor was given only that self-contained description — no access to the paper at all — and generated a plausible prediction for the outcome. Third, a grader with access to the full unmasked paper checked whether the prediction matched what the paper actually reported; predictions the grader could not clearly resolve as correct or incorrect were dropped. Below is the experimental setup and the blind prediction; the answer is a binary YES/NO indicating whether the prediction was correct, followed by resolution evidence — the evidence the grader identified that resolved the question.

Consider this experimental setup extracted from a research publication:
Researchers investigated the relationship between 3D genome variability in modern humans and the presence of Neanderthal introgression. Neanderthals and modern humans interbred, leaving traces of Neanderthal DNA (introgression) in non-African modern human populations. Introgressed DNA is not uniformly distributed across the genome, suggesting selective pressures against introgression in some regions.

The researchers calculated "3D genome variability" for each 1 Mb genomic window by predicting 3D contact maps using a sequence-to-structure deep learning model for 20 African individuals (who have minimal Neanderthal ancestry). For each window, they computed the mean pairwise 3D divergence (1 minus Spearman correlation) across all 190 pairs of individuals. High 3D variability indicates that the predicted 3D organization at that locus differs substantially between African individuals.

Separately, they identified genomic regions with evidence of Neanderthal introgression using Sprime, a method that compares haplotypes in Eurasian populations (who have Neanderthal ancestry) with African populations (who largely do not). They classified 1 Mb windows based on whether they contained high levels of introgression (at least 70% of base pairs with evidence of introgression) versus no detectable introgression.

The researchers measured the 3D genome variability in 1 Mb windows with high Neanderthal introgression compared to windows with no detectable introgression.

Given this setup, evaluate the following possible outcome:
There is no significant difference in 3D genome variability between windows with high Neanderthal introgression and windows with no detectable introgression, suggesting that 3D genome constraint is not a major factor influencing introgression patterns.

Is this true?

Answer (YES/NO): NO